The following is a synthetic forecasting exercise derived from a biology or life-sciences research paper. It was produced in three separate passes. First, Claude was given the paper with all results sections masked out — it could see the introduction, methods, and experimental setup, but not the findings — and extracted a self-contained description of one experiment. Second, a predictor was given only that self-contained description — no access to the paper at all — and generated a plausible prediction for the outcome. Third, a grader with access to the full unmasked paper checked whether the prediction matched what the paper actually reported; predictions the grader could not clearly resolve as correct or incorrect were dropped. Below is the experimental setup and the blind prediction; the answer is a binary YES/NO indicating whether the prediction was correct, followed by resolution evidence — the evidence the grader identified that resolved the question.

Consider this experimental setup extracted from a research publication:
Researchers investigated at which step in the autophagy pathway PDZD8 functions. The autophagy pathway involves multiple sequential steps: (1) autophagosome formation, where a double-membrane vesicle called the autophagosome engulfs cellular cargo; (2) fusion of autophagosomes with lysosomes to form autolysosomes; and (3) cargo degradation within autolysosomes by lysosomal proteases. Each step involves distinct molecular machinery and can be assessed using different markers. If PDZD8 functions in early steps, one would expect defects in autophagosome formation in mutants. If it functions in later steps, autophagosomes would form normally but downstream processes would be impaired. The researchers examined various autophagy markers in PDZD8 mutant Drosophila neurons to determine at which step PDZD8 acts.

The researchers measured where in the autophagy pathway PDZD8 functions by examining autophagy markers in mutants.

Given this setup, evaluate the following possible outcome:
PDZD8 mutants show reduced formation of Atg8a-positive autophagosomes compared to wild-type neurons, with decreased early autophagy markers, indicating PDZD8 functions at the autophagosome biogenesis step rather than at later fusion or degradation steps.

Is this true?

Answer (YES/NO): NO